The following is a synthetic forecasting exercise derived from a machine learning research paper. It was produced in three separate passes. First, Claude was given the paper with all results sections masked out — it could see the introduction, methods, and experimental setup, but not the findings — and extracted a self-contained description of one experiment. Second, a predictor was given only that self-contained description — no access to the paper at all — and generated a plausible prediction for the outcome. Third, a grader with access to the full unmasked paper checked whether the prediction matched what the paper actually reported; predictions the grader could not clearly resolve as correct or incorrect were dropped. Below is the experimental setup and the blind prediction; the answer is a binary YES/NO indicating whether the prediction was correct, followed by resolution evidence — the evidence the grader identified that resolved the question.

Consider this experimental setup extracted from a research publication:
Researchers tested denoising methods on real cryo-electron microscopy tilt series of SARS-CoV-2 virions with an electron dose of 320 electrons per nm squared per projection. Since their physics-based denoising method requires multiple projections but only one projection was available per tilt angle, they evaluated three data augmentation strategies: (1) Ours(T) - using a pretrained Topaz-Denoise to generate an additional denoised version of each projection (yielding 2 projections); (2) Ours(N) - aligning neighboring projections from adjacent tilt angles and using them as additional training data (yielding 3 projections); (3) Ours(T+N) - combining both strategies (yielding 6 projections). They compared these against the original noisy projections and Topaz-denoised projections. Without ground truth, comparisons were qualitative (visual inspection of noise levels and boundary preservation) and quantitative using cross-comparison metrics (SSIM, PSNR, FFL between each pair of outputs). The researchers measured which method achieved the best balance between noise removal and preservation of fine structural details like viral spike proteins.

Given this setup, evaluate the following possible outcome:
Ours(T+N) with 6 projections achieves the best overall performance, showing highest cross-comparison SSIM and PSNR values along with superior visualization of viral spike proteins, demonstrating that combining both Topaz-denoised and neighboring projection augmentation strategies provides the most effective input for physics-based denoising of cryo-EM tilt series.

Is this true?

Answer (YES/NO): YES